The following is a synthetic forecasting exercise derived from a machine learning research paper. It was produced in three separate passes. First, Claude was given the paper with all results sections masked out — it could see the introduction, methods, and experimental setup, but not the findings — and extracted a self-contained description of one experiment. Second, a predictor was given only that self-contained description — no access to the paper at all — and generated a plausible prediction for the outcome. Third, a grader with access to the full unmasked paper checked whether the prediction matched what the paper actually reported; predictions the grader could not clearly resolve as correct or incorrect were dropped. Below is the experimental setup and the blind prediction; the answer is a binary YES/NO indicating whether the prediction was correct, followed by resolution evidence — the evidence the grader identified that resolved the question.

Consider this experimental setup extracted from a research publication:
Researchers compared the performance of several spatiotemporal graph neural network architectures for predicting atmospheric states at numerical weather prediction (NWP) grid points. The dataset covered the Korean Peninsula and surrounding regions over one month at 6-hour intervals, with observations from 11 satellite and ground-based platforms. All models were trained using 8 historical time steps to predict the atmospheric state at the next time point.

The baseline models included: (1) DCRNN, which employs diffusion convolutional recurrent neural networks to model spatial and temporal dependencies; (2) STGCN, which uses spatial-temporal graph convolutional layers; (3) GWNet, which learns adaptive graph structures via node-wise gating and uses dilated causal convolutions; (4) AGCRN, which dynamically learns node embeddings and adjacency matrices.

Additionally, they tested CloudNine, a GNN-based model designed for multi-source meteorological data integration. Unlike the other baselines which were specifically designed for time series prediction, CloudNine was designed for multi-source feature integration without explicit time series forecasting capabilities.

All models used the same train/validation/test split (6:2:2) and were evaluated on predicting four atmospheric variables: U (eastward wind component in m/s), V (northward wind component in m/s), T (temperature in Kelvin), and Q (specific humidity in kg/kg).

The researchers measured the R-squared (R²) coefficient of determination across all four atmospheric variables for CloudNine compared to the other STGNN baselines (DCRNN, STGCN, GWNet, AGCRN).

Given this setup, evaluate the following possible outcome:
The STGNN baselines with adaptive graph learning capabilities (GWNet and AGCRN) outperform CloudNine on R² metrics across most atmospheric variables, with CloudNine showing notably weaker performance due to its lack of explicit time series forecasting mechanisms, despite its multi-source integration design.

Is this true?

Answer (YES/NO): YES